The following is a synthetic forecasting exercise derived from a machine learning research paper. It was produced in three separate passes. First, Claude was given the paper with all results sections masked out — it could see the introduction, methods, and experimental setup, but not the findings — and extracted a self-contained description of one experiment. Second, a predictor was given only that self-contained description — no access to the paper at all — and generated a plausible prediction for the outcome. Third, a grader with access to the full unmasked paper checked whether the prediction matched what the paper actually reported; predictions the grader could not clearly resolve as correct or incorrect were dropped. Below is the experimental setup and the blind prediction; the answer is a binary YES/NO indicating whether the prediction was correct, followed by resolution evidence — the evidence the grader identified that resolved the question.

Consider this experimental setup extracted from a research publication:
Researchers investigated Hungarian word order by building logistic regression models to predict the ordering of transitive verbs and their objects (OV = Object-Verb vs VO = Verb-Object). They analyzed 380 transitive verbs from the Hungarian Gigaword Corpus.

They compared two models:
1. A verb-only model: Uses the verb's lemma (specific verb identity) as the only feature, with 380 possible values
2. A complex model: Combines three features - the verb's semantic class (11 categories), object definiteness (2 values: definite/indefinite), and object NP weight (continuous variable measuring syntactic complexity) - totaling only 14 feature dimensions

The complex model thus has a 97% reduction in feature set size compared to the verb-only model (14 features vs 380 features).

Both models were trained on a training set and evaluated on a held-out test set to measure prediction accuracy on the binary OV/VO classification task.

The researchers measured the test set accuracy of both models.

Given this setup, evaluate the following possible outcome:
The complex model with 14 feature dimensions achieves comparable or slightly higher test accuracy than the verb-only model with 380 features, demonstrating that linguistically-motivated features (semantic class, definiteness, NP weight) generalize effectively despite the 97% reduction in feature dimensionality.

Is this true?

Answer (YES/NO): YES